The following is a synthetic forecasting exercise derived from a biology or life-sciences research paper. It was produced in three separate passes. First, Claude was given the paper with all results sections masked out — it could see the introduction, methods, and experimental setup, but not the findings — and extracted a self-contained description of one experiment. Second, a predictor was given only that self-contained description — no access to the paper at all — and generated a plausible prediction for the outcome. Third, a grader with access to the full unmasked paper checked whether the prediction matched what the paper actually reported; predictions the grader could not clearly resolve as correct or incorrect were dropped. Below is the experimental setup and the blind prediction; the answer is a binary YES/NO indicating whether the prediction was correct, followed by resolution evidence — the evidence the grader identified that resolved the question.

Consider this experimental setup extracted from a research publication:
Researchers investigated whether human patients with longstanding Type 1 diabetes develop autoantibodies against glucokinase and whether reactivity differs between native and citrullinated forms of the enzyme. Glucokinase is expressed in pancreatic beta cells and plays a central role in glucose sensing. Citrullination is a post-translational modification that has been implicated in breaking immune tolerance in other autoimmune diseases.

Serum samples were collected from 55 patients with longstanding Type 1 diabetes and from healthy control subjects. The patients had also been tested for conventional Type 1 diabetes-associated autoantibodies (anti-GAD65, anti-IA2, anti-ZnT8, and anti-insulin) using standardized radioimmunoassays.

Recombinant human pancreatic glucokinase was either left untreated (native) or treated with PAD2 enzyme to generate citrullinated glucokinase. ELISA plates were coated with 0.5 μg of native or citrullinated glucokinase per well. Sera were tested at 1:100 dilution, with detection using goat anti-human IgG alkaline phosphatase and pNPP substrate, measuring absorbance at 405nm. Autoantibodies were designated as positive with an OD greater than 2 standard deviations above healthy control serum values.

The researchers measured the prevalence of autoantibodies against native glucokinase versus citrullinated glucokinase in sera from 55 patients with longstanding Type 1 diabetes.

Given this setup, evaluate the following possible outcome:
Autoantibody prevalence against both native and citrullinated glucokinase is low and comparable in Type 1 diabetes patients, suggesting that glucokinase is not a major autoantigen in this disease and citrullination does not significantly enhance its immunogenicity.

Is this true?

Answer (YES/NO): NO